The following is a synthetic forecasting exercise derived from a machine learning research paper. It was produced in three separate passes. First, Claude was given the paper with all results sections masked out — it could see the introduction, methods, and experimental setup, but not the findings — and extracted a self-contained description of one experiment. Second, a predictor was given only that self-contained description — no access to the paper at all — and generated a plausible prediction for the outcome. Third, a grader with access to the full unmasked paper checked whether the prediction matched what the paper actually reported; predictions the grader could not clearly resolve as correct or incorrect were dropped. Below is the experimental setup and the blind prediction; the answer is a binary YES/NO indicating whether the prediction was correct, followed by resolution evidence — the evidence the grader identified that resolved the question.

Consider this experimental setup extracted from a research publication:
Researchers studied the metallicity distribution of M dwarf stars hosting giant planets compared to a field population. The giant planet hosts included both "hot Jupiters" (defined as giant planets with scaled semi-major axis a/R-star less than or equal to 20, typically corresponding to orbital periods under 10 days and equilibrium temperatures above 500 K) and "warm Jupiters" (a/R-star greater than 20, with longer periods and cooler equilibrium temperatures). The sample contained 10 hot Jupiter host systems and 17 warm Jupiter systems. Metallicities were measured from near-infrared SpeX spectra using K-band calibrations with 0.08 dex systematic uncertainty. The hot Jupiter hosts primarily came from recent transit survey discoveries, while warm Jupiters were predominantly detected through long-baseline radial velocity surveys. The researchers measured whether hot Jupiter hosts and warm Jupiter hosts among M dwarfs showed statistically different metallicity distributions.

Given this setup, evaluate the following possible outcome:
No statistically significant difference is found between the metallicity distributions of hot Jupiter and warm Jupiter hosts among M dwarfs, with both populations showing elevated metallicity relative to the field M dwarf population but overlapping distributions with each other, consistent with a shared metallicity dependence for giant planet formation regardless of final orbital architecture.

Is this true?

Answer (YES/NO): YES